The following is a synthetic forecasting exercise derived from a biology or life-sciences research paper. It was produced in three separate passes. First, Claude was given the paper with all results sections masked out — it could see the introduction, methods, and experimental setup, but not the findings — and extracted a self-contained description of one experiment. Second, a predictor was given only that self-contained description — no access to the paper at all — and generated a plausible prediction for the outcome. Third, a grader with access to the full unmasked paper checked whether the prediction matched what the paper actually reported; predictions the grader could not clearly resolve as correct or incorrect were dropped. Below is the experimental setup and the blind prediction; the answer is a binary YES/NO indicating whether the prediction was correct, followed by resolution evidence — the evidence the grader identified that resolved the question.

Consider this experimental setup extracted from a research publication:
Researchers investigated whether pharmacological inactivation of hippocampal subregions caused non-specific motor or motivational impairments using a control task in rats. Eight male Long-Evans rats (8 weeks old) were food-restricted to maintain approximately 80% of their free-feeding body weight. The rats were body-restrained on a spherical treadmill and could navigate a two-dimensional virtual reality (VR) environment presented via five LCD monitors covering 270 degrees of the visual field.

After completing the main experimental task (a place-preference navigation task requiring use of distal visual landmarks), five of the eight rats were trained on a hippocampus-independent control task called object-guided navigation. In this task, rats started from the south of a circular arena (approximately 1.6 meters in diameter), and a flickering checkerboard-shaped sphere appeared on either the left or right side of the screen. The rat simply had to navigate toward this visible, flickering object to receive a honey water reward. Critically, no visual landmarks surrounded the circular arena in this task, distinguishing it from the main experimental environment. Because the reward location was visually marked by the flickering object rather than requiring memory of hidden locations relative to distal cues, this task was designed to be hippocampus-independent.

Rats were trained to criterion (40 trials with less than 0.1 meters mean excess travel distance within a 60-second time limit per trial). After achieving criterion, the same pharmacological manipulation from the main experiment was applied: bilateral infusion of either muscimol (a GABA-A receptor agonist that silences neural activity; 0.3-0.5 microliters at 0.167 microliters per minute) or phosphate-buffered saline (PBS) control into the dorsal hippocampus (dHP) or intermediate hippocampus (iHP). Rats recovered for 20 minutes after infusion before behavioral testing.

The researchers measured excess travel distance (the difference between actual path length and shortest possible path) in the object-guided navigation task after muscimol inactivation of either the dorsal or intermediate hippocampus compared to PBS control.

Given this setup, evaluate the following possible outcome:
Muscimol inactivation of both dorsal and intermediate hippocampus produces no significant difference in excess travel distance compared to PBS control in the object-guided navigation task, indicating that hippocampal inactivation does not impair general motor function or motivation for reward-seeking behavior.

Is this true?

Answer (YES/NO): NO